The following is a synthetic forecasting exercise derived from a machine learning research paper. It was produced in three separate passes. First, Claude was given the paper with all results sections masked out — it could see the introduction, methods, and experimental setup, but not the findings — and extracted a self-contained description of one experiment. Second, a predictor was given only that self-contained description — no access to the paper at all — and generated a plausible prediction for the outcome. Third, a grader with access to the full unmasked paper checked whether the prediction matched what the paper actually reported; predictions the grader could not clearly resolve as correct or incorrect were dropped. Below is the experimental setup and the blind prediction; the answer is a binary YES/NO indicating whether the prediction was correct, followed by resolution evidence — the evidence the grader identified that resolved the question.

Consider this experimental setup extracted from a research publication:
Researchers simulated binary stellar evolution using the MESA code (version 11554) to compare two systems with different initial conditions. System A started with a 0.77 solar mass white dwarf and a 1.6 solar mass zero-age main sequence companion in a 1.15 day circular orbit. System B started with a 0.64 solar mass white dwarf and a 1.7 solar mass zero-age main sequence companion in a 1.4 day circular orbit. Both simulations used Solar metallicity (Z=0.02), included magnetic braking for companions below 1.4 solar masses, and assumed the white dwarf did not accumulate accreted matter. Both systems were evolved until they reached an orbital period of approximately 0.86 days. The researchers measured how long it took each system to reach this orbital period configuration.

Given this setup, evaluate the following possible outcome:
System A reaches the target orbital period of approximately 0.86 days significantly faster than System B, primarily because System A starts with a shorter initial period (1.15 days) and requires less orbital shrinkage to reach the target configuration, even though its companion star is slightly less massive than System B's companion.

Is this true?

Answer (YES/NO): NO